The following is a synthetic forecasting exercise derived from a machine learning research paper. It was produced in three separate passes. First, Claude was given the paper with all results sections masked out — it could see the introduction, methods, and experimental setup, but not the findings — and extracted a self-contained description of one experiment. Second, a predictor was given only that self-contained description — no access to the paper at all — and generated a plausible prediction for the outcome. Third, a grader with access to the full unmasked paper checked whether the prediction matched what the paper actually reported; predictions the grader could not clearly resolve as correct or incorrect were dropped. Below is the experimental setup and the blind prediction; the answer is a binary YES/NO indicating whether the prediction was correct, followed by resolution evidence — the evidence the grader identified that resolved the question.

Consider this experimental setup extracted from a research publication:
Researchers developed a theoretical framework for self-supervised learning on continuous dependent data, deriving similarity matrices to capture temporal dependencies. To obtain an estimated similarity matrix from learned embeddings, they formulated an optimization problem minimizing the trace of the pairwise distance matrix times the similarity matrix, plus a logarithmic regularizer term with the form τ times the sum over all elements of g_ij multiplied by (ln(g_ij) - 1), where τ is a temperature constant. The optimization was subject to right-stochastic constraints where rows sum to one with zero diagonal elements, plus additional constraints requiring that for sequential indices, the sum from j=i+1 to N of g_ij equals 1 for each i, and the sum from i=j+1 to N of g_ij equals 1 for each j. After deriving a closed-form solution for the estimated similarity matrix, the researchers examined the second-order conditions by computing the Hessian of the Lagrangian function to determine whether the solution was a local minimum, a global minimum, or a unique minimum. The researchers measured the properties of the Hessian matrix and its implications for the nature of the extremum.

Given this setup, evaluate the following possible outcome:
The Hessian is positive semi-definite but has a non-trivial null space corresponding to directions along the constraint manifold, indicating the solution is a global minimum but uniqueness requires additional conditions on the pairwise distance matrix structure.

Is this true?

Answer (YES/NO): NO